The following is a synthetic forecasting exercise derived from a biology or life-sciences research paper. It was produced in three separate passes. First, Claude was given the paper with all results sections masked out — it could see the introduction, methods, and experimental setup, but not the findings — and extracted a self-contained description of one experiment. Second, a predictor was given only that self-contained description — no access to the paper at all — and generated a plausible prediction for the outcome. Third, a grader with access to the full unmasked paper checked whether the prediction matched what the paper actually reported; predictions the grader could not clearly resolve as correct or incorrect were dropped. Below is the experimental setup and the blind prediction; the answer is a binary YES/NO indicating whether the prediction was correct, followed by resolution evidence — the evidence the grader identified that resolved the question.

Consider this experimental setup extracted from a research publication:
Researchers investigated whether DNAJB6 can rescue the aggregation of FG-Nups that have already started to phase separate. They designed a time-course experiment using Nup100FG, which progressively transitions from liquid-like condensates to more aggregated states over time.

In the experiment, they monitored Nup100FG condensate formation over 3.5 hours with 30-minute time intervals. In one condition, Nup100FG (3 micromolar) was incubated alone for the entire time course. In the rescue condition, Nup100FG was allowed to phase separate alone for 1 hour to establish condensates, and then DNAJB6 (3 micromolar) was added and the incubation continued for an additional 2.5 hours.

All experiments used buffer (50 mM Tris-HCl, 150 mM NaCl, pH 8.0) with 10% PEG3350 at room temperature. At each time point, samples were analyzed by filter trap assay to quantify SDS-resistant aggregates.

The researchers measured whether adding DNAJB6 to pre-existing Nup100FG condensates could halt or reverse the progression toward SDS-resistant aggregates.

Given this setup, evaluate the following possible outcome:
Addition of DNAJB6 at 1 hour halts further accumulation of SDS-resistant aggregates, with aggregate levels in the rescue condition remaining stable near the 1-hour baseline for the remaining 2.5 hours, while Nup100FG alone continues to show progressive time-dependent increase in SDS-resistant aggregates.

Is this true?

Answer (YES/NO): NO